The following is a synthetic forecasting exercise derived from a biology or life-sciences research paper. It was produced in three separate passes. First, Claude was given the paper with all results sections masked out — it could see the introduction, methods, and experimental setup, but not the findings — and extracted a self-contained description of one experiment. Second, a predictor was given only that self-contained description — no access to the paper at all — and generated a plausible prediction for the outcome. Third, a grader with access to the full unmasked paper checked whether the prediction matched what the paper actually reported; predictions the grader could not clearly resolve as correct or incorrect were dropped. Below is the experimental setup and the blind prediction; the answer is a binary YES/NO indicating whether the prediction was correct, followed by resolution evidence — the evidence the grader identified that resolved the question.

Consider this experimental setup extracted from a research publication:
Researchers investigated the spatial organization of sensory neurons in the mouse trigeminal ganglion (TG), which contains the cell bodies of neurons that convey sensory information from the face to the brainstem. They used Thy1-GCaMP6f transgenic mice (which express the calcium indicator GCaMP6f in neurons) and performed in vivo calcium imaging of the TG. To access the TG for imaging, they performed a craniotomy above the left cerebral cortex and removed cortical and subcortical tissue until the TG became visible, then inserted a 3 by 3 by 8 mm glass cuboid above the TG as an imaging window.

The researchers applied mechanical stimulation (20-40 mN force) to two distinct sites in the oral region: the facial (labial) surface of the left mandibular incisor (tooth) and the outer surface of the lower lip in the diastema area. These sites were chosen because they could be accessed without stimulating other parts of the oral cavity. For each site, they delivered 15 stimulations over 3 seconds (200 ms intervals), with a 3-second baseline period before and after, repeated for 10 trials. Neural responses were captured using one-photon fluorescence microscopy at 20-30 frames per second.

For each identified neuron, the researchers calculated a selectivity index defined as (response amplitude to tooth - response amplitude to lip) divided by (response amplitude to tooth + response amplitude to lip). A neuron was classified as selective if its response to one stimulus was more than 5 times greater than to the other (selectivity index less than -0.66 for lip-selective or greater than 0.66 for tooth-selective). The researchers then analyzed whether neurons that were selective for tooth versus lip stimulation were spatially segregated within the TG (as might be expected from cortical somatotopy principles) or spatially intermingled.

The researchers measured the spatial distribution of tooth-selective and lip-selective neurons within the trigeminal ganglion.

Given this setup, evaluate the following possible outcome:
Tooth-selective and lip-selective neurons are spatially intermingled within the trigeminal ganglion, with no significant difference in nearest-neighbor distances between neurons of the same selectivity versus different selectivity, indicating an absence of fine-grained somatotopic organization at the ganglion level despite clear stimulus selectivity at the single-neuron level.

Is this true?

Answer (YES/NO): NO